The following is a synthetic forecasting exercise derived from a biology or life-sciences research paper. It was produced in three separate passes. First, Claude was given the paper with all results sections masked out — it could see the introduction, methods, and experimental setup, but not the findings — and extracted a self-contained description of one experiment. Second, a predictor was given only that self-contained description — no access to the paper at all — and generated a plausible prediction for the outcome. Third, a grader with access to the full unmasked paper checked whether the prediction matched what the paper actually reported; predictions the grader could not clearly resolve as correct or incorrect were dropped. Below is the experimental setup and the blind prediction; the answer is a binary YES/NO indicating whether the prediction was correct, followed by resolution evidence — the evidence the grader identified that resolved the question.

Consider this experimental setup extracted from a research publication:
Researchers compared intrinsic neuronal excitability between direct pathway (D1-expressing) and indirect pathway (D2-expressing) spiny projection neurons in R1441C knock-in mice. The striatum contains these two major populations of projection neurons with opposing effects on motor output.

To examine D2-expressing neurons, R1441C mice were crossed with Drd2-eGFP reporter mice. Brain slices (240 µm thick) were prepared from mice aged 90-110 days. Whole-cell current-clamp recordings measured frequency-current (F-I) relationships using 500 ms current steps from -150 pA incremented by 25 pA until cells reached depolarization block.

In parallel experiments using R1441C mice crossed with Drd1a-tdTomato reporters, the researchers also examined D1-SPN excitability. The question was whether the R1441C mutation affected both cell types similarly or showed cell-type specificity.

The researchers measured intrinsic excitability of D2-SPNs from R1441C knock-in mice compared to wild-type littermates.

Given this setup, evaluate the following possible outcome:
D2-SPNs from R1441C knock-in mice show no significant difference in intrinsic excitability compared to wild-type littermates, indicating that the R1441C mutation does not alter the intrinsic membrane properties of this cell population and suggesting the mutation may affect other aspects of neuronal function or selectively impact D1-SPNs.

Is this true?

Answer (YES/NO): NO